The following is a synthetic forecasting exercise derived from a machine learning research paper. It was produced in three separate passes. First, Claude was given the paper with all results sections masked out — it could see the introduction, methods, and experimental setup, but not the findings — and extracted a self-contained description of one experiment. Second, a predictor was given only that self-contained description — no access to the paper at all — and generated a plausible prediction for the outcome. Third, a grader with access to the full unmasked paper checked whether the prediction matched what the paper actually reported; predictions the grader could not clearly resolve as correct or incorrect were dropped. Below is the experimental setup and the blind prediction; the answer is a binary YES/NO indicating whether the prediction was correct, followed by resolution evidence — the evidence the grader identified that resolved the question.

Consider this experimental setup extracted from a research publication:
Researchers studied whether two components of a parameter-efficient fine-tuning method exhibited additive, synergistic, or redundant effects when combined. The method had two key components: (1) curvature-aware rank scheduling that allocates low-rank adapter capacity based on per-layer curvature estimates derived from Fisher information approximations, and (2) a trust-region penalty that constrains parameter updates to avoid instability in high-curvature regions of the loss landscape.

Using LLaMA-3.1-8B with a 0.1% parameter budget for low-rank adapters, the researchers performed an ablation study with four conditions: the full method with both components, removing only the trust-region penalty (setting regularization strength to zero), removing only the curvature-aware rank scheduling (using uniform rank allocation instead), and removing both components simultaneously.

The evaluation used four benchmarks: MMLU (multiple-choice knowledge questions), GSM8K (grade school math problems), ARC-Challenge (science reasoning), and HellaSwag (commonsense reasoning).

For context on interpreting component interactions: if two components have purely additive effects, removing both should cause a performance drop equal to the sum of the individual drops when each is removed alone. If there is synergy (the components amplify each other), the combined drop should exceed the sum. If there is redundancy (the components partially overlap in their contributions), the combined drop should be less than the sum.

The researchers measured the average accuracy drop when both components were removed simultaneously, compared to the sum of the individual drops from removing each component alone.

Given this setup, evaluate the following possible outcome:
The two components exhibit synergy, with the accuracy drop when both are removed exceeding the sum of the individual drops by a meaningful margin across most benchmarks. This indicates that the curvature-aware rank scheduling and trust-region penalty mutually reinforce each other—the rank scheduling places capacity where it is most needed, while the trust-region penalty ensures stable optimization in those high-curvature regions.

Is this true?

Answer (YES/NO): NO